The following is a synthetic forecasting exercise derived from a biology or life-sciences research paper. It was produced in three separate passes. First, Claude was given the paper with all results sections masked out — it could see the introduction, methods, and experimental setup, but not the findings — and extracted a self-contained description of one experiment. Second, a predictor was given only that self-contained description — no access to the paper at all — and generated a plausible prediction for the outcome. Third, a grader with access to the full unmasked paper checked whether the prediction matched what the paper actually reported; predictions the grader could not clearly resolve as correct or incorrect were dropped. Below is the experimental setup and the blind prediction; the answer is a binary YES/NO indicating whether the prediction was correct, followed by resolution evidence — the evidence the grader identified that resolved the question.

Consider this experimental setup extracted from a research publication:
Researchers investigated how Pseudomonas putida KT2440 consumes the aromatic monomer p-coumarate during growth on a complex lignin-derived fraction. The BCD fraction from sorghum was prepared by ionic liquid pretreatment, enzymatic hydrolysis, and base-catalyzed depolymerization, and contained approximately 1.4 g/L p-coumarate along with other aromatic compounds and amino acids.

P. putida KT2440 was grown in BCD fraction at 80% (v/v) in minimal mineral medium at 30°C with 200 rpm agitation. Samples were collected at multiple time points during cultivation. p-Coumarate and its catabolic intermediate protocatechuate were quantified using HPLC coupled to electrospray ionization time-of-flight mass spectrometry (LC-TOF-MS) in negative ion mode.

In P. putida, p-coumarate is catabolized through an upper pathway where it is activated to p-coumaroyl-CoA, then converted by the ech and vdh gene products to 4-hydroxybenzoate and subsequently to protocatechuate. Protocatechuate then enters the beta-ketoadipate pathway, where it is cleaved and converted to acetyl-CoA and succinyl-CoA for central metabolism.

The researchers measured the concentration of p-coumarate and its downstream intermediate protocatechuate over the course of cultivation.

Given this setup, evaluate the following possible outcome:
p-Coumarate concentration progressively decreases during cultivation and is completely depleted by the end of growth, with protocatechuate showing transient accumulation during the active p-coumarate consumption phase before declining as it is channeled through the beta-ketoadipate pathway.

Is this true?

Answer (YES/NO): NO